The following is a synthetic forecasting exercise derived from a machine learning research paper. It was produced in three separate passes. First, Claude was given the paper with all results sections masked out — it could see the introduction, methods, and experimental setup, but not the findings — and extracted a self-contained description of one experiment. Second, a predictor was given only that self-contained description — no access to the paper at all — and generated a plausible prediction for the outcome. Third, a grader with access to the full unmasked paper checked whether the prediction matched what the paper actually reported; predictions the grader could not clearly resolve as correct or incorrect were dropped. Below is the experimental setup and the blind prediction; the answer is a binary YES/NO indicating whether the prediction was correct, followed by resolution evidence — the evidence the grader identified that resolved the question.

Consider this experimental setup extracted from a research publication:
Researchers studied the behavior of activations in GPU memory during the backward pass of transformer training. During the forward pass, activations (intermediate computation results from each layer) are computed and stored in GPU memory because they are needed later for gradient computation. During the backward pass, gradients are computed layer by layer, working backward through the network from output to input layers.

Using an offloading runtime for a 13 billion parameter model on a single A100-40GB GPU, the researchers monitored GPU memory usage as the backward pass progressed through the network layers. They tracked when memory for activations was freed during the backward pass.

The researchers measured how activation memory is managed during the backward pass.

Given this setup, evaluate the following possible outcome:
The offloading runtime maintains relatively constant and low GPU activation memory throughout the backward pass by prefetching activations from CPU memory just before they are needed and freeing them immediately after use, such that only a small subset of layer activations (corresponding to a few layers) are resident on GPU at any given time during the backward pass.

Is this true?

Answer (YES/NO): NO